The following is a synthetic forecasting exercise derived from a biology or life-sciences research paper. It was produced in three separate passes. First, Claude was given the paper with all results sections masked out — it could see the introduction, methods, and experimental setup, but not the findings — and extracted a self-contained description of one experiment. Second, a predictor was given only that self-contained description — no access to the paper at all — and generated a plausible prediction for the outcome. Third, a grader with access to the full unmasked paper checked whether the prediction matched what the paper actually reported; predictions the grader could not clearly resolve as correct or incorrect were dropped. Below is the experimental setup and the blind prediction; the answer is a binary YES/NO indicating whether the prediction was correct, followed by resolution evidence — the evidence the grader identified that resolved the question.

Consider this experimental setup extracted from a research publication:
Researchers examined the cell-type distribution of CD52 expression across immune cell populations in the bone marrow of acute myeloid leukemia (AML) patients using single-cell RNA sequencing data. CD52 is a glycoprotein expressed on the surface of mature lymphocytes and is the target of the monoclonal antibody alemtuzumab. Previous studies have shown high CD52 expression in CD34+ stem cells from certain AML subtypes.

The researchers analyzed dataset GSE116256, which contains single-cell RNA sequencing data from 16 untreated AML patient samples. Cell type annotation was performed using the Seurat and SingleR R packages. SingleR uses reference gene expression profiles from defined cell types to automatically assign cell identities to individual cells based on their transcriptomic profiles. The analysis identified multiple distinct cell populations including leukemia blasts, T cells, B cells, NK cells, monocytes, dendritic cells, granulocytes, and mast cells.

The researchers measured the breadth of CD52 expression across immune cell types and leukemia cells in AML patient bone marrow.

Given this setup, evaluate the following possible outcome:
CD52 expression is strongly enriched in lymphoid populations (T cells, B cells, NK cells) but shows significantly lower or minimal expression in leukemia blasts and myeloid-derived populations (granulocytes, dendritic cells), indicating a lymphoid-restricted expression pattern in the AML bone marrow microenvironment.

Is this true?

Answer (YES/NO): NO